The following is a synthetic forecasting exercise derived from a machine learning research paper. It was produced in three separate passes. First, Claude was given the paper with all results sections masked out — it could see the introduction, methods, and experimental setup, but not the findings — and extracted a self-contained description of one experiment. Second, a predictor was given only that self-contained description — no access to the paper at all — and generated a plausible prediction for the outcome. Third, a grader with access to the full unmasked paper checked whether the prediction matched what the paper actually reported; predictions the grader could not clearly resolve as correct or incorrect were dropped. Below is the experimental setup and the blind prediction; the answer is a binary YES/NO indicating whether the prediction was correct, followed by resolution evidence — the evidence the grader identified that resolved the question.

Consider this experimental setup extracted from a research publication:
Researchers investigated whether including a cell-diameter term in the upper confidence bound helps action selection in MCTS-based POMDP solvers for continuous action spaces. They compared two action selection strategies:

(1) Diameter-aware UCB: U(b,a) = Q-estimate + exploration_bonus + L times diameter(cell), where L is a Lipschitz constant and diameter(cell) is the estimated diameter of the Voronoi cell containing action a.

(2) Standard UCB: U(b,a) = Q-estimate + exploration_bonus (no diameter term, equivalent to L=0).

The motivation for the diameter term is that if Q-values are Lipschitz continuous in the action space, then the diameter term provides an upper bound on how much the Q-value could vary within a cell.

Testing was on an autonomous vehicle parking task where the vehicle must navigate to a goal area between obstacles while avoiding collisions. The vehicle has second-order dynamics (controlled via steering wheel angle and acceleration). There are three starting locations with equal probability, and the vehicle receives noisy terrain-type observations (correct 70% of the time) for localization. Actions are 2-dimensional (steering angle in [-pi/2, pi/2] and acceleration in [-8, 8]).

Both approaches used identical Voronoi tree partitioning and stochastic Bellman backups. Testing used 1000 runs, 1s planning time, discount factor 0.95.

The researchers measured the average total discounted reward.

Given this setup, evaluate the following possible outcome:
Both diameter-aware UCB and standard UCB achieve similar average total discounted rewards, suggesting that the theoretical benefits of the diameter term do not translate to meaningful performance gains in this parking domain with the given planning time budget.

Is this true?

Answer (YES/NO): NO